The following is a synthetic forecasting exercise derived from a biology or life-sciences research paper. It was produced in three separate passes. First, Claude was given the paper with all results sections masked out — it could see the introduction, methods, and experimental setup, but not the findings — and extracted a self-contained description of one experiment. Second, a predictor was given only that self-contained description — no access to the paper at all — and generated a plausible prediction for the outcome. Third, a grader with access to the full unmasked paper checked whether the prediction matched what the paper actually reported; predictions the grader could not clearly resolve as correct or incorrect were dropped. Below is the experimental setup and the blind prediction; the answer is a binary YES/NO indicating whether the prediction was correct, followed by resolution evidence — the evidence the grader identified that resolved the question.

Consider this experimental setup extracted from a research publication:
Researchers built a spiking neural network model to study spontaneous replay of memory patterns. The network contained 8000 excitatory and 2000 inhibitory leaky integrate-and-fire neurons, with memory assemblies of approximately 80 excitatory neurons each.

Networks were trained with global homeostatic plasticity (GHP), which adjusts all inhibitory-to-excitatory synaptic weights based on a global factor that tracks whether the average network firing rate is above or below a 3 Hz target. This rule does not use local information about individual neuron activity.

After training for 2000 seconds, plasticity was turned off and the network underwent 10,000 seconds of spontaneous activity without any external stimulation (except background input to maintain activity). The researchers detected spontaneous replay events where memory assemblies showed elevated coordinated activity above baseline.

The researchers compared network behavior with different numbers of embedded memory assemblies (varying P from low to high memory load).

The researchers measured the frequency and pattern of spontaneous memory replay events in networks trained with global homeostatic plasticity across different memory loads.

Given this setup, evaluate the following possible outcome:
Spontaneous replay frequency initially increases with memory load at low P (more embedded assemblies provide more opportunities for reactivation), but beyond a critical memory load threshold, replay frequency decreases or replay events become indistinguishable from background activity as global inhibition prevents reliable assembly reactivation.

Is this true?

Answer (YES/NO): NO